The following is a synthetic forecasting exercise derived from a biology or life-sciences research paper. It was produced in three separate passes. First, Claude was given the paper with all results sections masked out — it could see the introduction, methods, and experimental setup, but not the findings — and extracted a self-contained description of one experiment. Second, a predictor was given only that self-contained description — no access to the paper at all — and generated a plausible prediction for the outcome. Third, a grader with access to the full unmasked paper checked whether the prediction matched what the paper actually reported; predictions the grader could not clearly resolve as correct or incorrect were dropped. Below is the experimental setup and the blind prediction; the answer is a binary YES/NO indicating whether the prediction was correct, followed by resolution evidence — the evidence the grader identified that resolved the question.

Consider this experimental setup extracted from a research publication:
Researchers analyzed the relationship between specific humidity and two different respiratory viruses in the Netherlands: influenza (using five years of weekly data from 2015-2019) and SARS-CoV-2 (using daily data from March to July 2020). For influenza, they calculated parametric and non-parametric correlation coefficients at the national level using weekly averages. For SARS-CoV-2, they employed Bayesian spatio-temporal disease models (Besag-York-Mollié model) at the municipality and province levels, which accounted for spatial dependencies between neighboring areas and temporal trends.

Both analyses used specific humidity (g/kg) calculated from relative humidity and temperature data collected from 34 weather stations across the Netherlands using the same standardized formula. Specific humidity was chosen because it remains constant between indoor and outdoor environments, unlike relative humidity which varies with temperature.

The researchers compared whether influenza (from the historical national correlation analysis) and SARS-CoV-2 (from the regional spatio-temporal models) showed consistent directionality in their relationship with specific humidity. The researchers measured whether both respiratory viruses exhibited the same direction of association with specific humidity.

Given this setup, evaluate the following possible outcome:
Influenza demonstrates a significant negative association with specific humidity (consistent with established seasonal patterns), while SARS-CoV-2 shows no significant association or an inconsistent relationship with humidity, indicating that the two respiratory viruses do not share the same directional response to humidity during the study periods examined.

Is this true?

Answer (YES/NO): NO